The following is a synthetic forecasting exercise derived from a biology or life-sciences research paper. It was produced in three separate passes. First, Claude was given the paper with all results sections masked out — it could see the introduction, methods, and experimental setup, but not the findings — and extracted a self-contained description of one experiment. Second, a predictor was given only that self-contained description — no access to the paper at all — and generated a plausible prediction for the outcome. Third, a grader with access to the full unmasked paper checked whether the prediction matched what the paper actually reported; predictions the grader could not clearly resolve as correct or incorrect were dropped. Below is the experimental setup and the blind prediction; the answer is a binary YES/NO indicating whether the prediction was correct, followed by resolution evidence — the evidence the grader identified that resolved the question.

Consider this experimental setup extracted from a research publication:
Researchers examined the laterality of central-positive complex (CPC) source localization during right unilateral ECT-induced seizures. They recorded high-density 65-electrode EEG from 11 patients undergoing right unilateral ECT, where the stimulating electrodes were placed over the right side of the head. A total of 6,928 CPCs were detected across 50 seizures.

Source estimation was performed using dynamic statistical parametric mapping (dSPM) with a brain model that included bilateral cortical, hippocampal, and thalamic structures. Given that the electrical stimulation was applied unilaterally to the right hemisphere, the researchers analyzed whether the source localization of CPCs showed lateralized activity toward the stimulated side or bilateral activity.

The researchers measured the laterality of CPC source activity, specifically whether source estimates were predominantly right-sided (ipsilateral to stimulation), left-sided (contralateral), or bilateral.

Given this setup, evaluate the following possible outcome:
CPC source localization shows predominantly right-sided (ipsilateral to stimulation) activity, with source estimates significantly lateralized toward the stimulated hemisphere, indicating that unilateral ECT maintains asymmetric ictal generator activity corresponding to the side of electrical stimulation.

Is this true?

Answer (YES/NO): NO